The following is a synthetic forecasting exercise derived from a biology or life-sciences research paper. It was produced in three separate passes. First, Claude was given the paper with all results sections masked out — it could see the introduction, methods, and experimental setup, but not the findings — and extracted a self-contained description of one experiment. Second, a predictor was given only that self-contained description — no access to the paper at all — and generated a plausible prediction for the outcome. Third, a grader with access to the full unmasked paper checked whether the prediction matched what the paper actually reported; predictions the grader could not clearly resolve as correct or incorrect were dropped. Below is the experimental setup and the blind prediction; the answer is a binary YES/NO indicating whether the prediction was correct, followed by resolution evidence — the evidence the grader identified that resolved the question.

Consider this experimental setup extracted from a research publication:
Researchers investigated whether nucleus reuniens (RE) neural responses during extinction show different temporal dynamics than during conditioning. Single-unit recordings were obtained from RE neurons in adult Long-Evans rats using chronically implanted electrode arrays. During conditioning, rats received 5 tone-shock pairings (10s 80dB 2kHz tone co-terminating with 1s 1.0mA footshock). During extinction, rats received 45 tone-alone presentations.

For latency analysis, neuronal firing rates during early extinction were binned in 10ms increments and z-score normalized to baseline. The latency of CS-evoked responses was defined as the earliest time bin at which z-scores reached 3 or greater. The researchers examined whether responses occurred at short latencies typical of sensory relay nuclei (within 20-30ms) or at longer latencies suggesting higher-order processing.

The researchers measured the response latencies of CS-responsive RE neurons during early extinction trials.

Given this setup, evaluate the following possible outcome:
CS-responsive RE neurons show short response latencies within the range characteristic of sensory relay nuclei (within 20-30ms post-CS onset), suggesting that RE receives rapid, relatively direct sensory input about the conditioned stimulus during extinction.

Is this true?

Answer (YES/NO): NO